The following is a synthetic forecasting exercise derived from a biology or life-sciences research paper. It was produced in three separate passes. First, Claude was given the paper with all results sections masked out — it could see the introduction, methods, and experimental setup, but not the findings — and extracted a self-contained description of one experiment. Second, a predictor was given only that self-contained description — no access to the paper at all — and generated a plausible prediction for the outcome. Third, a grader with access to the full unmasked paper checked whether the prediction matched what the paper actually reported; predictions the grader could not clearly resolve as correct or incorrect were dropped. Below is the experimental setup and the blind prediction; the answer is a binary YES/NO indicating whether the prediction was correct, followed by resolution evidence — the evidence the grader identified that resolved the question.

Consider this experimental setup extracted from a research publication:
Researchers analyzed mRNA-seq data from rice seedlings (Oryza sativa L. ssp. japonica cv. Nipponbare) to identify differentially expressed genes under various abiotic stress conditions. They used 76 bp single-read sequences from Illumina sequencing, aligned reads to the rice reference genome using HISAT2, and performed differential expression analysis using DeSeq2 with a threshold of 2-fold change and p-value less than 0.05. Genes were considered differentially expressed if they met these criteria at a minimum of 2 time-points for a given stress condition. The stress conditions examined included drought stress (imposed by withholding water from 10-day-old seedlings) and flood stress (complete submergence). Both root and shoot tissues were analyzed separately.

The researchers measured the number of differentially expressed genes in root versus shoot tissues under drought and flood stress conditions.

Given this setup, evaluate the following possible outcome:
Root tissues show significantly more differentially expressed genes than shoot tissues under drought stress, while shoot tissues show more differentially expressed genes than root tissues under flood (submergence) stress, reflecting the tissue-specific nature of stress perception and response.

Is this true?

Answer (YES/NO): NO